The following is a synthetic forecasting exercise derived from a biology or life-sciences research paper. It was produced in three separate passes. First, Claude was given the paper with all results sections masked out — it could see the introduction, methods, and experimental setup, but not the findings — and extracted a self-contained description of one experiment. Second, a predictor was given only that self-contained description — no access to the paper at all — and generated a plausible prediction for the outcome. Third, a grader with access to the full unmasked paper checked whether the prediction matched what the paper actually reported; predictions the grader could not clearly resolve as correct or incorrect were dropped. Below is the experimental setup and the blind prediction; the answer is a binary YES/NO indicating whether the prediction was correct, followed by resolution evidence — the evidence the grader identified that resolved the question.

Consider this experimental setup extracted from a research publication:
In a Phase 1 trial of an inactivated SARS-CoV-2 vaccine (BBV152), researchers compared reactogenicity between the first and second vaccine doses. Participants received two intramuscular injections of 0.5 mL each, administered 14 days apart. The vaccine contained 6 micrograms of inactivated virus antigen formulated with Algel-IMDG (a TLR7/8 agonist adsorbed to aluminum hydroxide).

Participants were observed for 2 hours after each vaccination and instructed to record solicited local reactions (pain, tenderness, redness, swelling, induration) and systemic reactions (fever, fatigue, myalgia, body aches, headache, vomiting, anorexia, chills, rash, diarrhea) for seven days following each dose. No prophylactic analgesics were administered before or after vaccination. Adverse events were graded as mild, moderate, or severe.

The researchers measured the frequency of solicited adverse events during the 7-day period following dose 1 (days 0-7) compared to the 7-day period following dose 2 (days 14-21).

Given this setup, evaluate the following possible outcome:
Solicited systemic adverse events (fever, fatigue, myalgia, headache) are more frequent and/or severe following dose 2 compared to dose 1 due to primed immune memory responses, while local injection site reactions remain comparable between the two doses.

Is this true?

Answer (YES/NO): NO